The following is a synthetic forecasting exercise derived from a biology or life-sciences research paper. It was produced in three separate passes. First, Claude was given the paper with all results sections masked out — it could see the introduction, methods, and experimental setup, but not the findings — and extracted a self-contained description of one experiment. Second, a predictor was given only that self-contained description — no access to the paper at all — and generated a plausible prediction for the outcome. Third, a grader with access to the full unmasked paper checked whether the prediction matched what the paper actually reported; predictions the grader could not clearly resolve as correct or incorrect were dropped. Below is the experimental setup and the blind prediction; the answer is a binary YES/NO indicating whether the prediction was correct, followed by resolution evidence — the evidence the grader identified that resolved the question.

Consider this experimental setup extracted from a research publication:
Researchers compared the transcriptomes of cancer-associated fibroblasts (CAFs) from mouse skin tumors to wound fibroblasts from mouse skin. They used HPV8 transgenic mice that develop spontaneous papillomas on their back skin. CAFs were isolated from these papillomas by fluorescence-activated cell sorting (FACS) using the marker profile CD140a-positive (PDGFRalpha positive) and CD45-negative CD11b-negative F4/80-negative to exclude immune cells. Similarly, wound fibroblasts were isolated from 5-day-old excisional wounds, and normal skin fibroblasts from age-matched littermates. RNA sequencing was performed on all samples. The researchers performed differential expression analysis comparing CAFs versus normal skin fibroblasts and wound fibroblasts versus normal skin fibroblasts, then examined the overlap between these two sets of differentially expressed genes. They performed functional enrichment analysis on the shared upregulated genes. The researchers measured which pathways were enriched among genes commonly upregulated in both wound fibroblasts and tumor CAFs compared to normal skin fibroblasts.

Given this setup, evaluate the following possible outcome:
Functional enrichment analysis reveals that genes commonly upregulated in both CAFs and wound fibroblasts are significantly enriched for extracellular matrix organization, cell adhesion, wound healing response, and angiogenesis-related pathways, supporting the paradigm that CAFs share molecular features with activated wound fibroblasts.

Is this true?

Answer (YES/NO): NO